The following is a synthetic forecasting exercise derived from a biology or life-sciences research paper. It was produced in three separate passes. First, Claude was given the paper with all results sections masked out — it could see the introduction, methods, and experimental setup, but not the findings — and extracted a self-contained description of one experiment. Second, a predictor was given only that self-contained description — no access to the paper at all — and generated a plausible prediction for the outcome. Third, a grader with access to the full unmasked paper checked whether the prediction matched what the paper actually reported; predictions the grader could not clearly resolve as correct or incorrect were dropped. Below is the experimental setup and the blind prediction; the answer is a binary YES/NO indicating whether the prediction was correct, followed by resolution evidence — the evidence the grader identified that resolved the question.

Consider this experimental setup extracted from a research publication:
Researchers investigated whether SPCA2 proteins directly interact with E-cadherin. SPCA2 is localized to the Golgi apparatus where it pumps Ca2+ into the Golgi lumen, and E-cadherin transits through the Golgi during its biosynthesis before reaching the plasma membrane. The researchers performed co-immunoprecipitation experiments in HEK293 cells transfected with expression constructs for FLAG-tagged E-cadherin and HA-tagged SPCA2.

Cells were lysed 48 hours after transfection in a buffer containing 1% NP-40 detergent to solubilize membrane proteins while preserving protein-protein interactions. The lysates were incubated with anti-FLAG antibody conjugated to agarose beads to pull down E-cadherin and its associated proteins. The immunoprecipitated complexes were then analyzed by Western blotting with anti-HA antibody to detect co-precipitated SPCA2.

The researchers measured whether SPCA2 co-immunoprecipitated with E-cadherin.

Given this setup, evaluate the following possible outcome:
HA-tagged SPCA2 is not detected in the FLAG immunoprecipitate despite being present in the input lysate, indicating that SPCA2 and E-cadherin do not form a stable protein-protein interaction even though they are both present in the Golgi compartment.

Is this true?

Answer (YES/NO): NO